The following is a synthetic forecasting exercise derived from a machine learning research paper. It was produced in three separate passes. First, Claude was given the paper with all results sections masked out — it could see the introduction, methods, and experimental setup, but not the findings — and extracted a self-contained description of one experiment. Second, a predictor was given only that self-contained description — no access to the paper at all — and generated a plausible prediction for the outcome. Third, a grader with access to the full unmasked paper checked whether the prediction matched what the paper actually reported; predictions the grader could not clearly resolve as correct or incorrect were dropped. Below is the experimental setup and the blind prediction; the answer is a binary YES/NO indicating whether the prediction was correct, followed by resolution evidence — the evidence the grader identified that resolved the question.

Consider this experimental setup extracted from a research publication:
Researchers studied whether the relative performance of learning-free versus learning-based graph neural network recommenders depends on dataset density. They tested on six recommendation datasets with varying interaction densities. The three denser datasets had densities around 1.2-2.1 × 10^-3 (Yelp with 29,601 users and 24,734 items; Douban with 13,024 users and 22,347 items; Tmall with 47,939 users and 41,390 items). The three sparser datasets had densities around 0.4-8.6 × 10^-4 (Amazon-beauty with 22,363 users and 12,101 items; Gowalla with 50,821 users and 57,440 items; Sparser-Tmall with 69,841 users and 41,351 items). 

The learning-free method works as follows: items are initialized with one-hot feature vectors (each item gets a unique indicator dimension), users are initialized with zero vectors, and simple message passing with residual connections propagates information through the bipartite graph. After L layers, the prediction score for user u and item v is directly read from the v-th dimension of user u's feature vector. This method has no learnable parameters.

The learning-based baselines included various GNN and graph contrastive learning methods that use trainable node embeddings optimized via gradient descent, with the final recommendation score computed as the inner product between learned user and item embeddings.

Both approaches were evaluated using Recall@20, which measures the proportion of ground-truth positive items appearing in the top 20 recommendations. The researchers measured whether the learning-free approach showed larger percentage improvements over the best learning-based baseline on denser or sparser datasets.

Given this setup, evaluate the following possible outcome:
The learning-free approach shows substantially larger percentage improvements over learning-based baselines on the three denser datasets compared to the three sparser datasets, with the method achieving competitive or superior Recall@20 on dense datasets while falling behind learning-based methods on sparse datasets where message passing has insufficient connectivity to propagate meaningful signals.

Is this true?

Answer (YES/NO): NO